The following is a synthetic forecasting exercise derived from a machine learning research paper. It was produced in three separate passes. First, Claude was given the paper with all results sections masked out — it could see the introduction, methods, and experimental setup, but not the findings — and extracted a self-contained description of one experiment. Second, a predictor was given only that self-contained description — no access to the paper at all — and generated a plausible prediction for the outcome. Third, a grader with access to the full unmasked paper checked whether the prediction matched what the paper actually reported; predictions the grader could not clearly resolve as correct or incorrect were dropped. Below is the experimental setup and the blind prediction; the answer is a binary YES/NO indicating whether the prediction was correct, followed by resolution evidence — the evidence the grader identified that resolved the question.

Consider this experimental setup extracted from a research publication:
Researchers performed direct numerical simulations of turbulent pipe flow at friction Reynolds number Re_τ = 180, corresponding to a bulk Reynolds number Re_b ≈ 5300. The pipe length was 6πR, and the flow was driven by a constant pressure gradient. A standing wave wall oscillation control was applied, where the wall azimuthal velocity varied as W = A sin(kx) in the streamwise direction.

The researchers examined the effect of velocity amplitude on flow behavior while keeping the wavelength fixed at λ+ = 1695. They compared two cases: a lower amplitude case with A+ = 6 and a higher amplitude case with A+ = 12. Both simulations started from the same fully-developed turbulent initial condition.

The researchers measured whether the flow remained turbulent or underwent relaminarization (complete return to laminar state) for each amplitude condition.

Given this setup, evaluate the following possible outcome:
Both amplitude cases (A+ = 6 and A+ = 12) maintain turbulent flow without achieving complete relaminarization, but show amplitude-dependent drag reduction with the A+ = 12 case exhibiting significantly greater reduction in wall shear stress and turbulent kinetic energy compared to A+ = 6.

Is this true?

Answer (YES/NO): NO